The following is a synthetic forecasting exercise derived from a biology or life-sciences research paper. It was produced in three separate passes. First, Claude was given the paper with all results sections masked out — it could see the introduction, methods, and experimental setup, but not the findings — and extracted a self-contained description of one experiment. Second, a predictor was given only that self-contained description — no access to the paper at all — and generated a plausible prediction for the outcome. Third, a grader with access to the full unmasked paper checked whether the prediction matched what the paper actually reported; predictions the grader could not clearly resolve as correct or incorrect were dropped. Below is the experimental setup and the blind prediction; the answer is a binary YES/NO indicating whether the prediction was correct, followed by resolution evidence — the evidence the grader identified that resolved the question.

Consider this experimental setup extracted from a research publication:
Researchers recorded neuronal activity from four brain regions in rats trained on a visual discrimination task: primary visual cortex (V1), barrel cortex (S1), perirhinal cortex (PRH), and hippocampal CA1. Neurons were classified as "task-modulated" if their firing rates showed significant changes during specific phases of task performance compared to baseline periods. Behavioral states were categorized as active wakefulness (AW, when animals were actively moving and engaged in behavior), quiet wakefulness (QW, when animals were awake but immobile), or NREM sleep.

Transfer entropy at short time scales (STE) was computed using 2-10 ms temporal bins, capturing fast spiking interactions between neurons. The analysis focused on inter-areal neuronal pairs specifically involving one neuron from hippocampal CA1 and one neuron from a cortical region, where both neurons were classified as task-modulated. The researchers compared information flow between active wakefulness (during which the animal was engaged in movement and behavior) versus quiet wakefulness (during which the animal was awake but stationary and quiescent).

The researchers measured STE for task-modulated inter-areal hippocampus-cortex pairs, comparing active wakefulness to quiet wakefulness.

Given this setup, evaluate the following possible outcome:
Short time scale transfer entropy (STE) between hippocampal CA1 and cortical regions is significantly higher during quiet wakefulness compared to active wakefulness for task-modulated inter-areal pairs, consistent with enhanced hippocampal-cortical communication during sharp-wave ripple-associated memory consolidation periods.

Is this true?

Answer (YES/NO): NO